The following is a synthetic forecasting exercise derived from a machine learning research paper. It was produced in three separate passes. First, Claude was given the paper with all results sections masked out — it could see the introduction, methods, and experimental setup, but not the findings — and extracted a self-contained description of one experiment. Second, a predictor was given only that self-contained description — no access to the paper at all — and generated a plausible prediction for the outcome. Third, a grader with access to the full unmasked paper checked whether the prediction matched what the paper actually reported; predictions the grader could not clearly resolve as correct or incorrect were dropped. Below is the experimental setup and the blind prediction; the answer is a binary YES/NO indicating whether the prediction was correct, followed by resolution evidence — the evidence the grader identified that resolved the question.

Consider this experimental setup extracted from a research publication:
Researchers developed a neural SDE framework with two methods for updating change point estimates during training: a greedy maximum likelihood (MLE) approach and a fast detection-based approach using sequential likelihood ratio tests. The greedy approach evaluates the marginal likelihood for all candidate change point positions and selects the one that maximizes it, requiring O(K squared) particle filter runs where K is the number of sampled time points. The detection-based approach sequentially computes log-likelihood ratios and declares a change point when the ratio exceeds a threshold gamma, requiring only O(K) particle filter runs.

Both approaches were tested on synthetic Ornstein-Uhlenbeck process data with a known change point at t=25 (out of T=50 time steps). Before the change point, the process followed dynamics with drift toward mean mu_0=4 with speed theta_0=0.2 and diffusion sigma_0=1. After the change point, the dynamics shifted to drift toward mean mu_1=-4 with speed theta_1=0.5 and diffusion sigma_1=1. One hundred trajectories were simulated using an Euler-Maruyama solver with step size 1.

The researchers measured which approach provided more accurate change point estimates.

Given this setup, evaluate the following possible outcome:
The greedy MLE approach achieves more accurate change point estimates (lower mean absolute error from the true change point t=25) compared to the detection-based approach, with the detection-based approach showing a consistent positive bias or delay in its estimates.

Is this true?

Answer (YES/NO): NO